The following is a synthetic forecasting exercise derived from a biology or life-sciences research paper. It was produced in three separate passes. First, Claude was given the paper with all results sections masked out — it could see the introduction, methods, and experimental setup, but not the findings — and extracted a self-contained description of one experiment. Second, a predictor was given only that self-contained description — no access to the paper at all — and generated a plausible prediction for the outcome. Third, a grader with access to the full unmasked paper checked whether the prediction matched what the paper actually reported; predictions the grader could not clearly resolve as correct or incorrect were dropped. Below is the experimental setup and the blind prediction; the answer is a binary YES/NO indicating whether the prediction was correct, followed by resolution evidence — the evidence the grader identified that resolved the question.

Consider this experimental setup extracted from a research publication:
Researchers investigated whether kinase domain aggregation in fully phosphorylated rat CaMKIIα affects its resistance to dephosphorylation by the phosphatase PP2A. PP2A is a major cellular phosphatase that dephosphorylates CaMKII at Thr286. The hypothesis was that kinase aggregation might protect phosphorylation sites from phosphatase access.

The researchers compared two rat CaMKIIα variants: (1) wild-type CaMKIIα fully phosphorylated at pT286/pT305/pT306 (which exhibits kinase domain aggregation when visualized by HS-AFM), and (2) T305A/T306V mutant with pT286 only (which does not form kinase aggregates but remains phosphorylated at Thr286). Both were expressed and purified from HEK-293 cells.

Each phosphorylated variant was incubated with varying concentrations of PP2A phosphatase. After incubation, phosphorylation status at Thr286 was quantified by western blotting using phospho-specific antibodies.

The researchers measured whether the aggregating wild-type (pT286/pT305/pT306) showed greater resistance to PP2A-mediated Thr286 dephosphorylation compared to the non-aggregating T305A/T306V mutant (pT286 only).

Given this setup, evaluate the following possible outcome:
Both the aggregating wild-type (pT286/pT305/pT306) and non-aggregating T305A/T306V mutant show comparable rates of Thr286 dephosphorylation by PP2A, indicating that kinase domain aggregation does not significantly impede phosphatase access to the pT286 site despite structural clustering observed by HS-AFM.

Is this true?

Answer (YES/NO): YES